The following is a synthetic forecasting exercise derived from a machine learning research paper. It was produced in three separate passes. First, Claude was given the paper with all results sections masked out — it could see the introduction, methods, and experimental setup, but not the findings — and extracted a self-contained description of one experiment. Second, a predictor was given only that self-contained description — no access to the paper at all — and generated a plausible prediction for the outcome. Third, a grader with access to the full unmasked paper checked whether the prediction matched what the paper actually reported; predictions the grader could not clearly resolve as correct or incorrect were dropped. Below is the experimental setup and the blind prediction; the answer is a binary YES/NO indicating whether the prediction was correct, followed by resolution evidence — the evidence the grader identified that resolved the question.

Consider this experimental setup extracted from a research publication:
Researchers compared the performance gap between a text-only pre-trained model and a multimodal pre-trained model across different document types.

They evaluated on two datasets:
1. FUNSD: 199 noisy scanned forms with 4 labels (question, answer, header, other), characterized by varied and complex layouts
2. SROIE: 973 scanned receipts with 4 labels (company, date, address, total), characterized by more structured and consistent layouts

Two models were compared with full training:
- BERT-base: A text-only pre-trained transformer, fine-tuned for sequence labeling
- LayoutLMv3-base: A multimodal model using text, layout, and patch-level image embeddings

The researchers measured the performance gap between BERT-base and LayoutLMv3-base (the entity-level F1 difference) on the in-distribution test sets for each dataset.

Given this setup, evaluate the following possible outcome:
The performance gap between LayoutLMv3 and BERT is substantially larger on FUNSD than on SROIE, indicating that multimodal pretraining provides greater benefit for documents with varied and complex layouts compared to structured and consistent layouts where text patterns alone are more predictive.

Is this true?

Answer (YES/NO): YES